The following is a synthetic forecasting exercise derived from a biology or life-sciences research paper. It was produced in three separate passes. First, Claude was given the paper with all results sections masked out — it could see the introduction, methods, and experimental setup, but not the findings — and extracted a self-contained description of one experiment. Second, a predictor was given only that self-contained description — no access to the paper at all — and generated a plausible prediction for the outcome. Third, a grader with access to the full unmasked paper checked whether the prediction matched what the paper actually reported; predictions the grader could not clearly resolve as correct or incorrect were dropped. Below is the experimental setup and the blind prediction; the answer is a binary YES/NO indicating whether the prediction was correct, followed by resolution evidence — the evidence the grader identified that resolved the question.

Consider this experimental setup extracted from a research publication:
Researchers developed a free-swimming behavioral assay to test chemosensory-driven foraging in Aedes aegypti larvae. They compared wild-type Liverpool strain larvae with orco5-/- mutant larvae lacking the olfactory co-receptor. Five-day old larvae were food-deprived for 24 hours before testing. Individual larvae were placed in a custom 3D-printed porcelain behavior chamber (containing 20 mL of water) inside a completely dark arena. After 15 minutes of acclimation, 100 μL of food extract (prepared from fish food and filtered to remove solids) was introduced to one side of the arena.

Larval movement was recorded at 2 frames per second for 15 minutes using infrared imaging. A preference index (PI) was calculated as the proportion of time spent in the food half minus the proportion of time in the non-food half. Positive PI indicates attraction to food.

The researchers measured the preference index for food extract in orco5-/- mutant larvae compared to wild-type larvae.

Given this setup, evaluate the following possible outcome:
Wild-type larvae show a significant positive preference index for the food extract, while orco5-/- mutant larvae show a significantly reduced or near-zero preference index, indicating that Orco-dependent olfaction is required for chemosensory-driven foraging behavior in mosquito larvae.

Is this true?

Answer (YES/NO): NO